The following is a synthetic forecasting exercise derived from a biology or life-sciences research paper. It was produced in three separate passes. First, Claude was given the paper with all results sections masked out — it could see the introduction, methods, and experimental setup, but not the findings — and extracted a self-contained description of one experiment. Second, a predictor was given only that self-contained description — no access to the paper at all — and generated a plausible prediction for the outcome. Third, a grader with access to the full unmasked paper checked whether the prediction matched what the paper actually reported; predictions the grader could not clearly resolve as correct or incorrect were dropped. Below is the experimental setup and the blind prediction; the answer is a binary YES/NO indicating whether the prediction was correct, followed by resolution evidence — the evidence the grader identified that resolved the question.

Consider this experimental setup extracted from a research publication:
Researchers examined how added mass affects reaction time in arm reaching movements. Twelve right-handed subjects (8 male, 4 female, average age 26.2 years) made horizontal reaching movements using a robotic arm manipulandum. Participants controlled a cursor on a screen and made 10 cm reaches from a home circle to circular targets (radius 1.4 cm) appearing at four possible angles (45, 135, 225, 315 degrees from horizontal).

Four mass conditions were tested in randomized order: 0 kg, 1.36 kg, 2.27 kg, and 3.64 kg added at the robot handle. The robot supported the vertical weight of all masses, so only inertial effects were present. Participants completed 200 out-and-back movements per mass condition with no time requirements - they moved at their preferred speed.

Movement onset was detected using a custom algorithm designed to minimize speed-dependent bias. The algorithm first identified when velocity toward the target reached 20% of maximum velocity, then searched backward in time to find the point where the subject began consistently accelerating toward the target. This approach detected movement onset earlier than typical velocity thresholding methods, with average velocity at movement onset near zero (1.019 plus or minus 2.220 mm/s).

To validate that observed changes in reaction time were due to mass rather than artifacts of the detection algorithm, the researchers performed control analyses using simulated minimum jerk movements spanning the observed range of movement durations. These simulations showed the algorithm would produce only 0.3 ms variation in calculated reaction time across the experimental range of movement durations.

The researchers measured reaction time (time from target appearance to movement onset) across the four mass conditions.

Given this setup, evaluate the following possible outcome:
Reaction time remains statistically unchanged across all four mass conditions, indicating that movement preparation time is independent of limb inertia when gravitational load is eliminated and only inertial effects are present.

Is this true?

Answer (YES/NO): NO